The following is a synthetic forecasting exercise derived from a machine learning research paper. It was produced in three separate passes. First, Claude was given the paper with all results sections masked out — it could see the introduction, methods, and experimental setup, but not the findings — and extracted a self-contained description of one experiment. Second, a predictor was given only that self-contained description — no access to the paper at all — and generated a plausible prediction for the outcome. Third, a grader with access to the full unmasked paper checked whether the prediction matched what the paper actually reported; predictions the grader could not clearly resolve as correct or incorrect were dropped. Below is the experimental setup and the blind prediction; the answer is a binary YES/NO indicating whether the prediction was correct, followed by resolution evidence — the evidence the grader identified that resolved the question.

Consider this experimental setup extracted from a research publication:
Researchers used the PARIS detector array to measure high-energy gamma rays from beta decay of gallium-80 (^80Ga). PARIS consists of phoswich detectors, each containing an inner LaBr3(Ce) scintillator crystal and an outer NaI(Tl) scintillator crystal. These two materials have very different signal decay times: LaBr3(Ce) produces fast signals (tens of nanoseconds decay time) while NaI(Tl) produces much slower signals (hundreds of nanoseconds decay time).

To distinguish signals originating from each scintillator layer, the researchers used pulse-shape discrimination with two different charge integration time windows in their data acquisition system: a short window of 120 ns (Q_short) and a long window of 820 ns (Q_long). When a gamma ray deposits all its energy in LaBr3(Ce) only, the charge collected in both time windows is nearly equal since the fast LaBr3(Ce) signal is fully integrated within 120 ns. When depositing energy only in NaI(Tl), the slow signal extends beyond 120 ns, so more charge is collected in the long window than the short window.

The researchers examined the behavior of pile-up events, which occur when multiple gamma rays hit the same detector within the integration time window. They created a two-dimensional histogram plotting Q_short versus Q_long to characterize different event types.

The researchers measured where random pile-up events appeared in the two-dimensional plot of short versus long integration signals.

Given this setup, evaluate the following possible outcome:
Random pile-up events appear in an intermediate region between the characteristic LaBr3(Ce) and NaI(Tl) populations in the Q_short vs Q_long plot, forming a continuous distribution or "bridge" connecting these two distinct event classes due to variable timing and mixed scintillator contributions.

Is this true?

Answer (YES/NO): NO